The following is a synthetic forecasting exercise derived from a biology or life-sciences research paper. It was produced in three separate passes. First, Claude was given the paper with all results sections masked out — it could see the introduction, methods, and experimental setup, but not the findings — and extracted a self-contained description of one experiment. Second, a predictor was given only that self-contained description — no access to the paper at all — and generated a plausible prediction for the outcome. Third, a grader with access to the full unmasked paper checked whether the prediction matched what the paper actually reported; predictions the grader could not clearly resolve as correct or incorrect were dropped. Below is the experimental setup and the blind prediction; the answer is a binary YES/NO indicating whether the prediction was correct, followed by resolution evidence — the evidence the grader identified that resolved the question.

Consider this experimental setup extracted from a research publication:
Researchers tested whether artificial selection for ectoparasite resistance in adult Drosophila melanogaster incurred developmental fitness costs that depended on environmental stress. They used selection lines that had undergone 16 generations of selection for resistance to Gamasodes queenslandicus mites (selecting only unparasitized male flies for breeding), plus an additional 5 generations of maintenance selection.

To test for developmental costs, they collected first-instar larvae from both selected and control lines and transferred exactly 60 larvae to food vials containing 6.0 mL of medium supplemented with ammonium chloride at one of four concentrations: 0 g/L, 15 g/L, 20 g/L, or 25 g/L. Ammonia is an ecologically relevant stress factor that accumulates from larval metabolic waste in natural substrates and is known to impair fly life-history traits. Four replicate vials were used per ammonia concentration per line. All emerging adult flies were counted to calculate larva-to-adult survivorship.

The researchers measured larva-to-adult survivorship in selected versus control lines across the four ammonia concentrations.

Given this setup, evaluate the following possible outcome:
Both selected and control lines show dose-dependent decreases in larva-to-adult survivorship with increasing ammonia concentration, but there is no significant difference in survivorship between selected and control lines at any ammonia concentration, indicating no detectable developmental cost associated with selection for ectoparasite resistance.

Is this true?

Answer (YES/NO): NO